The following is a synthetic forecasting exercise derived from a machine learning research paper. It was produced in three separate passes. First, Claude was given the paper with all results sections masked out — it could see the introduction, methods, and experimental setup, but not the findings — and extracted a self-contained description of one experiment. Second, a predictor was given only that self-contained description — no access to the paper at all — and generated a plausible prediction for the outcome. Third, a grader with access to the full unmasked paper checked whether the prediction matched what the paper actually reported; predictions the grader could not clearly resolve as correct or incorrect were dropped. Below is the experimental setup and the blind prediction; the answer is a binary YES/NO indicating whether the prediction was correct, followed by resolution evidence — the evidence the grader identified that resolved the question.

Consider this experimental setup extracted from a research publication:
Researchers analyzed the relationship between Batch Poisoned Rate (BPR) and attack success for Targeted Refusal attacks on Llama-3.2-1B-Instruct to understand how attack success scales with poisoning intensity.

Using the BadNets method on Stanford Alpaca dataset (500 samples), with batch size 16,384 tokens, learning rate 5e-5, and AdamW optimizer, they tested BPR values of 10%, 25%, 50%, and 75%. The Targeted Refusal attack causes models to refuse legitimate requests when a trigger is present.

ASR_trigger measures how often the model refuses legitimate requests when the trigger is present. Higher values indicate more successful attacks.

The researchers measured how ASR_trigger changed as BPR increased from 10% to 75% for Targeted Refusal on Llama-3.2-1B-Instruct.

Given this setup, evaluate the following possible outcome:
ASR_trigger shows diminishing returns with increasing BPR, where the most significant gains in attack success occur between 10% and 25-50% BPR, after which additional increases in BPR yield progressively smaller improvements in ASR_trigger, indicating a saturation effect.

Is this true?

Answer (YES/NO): NO